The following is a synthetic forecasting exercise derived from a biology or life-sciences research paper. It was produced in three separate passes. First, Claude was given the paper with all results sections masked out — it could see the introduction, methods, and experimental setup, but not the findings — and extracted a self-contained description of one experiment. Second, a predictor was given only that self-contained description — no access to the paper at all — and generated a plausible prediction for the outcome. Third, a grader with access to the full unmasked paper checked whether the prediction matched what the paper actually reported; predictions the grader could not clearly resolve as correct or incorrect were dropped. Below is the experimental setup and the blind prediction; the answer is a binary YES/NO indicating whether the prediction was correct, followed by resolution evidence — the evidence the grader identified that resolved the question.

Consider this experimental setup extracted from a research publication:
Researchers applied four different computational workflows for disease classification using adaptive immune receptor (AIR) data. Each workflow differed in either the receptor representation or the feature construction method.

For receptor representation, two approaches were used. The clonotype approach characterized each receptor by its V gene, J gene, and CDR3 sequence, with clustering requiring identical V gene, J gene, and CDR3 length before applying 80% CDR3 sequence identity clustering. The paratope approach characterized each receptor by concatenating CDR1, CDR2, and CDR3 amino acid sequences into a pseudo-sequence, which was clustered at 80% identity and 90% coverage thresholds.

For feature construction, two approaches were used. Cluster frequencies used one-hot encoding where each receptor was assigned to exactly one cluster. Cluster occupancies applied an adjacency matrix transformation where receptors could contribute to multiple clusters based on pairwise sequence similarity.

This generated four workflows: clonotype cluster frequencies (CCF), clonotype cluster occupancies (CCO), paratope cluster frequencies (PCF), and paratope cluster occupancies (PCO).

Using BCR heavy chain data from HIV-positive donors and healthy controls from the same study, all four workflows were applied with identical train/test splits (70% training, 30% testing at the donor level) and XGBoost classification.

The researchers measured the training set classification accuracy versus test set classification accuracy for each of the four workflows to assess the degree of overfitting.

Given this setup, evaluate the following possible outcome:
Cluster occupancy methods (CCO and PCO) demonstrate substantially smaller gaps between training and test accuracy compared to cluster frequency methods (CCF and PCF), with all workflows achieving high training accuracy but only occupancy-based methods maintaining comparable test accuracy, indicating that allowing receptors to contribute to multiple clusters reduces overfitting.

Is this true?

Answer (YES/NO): NO